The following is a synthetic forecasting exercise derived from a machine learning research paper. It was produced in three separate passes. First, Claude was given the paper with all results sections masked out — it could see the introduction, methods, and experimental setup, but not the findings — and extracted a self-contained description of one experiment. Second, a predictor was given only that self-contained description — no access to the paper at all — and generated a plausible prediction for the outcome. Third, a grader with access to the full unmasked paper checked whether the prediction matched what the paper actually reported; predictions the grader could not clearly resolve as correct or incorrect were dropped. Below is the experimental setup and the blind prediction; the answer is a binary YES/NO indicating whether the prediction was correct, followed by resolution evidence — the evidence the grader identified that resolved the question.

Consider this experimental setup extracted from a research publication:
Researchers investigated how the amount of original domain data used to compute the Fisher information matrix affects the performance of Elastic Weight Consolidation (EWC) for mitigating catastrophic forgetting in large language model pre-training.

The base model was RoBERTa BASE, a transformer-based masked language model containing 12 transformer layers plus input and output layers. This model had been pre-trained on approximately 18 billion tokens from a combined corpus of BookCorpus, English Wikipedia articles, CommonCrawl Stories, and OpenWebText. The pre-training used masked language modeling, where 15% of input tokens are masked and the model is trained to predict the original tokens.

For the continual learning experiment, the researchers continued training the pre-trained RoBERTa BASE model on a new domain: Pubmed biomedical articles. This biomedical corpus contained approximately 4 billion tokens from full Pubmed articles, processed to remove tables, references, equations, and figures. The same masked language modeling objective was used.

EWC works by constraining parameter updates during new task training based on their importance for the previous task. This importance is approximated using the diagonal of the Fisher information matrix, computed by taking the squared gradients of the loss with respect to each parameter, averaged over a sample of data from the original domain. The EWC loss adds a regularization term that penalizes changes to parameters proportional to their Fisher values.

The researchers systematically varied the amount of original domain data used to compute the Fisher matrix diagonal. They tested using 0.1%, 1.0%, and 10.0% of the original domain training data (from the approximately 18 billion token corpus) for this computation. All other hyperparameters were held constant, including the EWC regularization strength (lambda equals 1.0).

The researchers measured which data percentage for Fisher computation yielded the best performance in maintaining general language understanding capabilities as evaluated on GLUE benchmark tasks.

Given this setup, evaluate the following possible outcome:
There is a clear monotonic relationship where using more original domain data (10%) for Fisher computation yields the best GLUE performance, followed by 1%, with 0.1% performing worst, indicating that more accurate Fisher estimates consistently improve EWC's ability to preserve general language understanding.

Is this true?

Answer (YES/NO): NO